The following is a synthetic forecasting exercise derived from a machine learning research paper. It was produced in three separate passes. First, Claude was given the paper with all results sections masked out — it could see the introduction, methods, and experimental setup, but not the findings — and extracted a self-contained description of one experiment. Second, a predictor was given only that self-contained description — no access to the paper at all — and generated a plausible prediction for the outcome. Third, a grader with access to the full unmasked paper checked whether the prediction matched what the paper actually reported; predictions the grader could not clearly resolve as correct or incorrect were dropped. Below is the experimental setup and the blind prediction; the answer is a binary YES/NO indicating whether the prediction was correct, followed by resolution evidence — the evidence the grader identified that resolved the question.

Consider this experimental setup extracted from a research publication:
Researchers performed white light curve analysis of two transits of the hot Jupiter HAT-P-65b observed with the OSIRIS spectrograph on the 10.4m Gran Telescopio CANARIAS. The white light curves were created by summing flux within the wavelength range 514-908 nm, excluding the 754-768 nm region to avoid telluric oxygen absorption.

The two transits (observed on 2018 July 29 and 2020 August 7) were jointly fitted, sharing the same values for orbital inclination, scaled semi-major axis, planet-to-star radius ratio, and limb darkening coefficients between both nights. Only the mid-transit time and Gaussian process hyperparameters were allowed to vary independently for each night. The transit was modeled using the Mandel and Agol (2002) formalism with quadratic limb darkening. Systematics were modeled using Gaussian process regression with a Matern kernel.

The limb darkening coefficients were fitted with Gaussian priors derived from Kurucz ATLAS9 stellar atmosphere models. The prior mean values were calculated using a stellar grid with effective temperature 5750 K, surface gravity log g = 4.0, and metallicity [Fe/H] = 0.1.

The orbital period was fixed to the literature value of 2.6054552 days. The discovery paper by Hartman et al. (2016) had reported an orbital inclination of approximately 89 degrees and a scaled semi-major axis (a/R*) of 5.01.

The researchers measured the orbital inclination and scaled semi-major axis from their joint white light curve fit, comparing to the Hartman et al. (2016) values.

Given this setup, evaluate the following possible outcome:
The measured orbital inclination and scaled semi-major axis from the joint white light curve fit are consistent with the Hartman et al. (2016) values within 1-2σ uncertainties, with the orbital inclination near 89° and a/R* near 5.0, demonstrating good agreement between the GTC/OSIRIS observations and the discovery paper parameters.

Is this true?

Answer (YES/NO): NO